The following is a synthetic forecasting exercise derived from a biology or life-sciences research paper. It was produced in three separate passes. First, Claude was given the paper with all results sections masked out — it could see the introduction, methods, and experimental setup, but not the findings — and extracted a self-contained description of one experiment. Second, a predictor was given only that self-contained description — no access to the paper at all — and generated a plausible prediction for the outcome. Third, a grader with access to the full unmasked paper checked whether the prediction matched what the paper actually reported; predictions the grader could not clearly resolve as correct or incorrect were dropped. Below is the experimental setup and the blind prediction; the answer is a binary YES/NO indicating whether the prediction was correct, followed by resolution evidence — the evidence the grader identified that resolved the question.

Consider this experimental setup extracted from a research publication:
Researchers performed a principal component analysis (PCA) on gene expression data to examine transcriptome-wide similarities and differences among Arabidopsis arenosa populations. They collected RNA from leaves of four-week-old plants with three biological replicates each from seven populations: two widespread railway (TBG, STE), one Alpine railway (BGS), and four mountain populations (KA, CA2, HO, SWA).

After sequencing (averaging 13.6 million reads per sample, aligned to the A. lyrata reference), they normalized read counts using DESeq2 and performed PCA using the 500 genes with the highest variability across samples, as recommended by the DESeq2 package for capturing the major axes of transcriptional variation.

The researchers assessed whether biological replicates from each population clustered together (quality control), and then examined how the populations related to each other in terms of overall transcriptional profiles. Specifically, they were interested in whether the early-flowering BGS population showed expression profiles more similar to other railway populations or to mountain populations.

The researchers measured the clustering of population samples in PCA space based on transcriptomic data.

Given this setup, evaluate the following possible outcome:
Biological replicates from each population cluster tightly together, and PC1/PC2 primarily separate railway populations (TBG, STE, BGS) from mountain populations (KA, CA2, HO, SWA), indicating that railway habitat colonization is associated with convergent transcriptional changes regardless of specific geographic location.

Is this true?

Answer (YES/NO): NO